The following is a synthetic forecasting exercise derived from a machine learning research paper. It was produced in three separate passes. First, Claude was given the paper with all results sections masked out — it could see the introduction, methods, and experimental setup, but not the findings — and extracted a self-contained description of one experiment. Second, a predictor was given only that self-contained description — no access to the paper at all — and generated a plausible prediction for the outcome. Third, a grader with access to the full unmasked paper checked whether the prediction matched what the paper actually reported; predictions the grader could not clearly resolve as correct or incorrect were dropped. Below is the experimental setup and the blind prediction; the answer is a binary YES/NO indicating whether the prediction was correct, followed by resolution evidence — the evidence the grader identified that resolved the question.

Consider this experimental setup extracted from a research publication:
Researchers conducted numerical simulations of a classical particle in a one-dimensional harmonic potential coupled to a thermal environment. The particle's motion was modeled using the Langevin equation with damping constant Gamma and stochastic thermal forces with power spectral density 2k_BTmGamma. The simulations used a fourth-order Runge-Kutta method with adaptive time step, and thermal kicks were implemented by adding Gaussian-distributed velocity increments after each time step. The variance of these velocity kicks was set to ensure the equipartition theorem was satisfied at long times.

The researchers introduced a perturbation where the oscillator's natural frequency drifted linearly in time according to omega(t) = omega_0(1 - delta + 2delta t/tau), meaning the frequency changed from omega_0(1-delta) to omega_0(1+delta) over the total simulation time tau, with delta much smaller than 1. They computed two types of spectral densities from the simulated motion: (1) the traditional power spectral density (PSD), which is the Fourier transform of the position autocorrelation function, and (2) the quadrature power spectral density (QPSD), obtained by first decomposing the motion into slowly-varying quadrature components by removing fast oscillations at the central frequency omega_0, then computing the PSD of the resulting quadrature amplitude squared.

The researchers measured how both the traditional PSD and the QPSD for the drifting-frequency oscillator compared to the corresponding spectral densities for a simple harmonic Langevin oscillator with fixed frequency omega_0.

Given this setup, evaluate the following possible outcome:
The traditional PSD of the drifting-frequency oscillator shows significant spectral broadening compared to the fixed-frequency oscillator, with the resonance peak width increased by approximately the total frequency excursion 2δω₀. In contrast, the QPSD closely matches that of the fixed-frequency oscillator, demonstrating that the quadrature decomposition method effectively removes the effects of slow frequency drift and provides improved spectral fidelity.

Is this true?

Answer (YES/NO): YES